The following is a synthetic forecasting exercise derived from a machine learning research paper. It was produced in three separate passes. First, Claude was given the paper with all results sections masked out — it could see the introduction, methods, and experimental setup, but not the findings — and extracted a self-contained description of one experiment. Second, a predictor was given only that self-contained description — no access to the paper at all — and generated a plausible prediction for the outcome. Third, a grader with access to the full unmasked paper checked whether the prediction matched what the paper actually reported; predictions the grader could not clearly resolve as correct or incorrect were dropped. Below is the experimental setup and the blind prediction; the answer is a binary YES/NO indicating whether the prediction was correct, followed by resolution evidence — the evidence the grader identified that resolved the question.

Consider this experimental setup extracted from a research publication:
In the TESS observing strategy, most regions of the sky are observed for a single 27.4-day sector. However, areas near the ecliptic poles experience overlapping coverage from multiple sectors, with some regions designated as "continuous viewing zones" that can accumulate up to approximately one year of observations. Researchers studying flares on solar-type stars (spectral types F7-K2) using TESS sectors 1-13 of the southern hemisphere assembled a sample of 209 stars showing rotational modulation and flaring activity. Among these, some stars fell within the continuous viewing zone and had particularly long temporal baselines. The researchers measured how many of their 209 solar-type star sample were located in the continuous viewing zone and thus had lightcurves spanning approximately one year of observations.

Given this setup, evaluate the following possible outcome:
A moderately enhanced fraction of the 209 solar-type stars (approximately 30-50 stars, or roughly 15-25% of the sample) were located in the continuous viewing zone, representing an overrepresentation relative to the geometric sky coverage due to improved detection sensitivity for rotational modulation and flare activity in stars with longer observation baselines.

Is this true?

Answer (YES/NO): NO